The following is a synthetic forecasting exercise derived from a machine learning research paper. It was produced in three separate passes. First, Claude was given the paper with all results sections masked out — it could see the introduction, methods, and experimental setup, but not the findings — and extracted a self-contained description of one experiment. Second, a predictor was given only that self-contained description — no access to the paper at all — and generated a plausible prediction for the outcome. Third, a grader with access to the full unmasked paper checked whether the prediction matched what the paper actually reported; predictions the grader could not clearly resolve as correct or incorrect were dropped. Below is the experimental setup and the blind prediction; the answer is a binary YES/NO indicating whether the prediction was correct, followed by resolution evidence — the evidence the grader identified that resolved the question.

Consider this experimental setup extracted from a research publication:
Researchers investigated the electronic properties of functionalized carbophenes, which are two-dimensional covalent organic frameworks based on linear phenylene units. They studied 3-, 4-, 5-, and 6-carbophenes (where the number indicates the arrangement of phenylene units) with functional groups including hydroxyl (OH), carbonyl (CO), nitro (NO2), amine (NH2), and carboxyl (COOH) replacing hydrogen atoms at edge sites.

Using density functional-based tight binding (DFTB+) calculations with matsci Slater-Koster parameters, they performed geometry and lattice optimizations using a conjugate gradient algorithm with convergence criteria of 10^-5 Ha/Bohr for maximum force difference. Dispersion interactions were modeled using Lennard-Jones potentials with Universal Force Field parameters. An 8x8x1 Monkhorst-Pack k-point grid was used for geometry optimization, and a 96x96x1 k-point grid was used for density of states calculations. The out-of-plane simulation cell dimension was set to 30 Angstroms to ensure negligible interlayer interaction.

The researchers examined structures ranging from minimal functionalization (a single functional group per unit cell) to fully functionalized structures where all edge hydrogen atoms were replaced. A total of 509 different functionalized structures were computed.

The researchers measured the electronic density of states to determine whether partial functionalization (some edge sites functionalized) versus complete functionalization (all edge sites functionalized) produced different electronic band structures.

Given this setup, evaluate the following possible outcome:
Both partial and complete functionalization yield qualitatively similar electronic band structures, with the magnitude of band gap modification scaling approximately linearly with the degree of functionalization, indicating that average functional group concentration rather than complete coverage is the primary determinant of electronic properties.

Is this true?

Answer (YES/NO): NO